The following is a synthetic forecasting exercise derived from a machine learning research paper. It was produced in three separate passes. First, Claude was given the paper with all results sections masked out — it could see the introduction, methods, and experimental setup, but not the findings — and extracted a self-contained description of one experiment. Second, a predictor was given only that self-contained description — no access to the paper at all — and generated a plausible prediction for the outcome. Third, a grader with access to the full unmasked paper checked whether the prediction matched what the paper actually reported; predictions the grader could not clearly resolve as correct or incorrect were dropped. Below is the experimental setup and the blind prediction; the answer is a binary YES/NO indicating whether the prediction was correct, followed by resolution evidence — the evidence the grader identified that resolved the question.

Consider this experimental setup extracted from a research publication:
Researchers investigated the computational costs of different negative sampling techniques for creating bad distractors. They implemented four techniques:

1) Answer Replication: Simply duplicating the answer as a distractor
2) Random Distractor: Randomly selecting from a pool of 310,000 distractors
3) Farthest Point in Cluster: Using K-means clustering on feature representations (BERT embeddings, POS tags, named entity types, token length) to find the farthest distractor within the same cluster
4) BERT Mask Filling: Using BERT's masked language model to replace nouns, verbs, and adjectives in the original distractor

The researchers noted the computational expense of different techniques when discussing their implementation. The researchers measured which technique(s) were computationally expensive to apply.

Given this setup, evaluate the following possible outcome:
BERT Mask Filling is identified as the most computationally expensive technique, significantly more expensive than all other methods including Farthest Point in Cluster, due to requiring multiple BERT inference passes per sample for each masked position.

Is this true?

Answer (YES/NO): NO